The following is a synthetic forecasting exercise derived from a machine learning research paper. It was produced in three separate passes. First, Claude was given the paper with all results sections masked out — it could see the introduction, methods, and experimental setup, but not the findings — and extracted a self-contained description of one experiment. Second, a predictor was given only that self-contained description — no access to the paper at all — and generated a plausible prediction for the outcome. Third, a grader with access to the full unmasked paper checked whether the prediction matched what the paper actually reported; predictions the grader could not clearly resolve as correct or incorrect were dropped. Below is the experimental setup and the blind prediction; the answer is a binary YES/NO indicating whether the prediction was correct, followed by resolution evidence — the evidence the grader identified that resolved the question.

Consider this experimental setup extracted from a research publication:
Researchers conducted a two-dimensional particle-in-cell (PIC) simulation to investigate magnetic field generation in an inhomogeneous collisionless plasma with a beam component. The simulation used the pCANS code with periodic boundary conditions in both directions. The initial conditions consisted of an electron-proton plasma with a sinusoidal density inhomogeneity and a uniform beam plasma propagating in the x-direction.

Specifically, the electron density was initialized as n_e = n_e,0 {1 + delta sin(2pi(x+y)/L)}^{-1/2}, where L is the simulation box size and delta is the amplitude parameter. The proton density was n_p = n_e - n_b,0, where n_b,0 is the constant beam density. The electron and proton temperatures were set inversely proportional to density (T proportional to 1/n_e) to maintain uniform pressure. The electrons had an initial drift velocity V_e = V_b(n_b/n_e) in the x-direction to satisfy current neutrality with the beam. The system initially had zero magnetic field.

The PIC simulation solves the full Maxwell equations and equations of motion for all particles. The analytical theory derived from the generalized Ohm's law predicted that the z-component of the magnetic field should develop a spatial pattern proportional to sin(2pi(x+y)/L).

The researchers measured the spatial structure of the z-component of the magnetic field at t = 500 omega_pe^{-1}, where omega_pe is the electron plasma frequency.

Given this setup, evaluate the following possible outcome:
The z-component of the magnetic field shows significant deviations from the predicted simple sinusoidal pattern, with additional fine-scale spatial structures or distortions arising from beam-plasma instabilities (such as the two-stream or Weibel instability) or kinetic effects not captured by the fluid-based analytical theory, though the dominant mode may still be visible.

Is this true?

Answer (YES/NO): NO